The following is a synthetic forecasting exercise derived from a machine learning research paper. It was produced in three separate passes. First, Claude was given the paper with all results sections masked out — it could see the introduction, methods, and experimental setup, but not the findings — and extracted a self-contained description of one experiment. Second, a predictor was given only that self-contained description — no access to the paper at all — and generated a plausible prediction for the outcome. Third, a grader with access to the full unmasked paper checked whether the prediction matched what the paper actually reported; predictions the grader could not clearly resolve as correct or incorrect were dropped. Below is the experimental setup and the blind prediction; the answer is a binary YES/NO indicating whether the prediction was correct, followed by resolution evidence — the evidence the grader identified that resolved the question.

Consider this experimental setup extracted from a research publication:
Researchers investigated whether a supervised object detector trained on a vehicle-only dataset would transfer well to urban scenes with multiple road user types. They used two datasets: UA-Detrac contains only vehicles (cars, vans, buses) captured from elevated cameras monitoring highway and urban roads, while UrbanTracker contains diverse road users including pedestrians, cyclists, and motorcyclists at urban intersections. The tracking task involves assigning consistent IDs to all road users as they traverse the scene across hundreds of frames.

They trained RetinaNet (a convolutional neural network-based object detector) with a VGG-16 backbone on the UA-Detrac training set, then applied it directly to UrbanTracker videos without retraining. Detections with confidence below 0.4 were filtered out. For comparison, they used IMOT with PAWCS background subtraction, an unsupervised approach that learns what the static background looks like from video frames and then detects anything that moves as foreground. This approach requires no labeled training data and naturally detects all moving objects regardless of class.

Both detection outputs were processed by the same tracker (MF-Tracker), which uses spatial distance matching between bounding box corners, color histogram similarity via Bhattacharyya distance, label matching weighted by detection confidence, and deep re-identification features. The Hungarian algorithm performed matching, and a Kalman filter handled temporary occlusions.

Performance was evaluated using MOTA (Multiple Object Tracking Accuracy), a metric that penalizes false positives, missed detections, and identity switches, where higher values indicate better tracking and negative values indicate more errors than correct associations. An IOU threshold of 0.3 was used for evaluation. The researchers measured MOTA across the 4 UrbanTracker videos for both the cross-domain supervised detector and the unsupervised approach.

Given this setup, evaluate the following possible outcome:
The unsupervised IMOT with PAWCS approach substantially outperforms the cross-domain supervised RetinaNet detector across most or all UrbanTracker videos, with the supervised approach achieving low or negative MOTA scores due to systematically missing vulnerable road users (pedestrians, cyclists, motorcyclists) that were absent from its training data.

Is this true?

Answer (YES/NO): NO